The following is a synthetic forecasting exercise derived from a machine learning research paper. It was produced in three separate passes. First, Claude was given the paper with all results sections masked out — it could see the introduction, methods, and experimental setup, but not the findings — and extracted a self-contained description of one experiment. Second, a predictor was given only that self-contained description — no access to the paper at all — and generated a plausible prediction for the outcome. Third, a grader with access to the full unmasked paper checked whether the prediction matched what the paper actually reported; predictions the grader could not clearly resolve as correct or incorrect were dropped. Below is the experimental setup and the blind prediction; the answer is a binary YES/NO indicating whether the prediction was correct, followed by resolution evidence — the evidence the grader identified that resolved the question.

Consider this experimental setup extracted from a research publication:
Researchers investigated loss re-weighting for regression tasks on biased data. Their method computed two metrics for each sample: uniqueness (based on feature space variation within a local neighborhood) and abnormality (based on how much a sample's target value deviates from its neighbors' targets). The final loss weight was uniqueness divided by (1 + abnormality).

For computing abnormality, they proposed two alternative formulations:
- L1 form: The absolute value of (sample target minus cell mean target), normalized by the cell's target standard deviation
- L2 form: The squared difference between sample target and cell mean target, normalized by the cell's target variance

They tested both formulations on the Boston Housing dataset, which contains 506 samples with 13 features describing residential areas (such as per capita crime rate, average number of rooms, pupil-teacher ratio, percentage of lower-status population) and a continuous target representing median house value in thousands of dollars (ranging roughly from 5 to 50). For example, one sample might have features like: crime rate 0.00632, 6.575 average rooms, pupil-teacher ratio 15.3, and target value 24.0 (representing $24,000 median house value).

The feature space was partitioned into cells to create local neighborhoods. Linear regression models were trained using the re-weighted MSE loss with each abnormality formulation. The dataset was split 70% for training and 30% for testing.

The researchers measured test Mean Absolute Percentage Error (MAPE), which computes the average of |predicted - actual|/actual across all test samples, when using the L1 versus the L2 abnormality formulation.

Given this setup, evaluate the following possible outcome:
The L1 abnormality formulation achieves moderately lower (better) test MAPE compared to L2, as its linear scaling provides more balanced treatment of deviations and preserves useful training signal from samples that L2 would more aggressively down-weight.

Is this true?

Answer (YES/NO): NO